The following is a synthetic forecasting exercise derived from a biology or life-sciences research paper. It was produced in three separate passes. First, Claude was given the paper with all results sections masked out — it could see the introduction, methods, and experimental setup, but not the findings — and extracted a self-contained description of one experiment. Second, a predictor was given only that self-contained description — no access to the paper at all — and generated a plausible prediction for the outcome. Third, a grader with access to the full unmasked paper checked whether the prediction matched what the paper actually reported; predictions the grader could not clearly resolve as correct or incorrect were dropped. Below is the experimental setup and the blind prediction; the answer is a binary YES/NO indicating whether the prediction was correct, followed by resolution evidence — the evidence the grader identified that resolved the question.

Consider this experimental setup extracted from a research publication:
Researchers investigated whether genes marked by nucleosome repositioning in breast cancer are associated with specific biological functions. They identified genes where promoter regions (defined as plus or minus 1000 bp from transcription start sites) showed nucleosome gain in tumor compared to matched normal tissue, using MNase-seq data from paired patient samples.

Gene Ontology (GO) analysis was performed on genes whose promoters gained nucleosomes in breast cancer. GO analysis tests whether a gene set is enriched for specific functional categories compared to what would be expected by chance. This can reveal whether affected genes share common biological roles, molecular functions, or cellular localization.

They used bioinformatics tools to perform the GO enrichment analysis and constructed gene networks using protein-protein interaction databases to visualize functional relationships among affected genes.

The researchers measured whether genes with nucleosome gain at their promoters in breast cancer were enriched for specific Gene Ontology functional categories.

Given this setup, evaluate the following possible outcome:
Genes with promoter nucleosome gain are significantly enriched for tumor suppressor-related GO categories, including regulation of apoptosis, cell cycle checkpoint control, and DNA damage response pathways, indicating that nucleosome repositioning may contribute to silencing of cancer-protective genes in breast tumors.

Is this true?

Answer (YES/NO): NO